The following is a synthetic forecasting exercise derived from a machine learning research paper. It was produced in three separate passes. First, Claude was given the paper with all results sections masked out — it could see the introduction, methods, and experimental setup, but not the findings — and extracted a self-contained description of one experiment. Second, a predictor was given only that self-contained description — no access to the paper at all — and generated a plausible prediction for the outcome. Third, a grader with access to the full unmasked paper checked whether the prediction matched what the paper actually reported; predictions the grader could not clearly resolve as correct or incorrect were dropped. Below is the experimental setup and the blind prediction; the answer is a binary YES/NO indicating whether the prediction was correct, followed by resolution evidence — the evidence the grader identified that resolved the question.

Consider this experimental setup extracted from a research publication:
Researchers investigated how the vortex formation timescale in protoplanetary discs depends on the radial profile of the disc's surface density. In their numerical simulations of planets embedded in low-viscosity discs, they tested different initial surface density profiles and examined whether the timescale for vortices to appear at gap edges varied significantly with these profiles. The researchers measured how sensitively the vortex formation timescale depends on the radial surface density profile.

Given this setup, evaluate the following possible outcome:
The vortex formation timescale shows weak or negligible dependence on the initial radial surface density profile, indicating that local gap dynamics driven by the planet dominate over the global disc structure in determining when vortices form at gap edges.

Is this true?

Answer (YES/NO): YES